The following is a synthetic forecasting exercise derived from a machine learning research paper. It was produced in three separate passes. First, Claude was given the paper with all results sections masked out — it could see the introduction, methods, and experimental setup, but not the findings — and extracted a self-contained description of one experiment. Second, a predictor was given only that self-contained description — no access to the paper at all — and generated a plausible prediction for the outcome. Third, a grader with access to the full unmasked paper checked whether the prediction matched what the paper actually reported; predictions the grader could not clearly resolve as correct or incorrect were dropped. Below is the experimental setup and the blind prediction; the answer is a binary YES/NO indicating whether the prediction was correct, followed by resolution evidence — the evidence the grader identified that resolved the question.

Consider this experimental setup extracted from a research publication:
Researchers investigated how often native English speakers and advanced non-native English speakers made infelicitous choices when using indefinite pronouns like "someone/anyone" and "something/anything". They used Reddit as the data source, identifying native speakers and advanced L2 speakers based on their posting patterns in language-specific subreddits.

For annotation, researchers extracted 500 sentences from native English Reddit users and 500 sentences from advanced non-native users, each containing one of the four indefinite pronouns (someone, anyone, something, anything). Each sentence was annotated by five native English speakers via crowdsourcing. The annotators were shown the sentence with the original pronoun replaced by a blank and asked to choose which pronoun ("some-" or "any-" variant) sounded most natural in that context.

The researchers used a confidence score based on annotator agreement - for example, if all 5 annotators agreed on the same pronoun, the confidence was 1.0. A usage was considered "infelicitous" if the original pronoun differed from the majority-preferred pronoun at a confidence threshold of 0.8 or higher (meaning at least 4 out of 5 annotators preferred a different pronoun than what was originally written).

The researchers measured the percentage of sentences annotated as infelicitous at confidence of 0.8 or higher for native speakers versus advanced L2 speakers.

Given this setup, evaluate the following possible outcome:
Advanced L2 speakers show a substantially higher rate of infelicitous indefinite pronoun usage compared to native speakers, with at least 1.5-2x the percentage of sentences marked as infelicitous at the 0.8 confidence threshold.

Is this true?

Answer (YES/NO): YES